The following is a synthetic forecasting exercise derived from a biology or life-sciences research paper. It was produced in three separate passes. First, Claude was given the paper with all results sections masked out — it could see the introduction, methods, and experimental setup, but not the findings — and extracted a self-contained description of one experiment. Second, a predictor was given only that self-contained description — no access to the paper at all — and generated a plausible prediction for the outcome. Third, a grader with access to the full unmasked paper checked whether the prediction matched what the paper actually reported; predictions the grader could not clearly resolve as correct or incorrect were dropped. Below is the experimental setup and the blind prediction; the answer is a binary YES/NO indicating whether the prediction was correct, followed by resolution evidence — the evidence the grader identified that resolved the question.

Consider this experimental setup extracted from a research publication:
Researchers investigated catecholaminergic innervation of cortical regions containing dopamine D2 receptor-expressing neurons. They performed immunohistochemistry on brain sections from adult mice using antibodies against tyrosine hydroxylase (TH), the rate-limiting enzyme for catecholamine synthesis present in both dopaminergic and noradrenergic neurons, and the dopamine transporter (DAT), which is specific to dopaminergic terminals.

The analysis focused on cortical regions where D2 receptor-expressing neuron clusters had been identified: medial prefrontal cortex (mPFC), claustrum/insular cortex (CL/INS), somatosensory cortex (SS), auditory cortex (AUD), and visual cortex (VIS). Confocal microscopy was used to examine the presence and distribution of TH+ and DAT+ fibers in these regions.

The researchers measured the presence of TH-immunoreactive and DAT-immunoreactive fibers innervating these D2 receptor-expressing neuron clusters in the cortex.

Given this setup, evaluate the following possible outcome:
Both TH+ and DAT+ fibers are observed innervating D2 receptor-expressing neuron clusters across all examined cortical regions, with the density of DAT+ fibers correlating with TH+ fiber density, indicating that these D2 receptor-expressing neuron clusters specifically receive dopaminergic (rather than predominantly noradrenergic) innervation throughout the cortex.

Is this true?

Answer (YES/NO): NO